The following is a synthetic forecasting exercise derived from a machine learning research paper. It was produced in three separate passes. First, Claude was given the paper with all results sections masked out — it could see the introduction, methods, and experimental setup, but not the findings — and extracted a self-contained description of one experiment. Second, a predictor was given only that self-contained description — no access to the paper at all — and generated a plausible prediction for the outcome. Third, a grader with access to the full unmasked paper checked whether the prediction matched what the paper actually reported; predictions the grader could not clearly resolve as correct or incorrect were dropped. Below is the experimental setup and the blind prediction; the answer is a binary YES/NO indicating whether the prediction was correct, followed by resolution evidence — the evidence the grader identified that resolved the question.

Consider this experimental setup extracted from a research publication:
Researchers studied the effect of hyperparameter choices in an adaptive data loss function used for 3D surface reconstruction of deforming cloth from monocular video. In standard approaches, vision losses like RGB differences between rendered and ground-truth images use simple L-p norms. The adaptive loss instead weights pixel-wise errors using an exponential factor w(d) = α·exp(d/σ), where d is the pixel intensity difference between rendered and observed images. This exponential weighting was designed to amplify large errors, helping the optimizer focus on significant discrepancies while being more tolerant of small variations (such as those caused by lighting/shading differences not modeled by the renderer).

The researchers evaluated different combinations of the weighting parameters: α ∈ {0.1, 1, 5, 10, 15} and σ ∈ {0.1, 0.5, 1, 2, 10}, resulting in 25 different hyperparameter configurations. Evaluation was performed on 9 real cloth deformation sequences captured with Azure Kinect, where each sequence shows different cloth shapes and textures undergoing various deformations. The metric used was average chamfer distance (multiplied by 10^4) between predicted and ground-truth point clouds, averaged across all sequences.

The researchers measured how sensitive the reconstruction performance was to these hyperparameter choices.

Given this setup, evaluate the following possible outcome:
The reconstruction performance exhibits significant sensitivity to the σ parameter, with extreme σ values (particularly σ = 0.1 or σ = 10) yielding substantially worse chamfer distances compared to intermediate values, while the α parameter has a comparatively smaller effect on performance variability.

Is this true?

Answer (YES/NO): NO